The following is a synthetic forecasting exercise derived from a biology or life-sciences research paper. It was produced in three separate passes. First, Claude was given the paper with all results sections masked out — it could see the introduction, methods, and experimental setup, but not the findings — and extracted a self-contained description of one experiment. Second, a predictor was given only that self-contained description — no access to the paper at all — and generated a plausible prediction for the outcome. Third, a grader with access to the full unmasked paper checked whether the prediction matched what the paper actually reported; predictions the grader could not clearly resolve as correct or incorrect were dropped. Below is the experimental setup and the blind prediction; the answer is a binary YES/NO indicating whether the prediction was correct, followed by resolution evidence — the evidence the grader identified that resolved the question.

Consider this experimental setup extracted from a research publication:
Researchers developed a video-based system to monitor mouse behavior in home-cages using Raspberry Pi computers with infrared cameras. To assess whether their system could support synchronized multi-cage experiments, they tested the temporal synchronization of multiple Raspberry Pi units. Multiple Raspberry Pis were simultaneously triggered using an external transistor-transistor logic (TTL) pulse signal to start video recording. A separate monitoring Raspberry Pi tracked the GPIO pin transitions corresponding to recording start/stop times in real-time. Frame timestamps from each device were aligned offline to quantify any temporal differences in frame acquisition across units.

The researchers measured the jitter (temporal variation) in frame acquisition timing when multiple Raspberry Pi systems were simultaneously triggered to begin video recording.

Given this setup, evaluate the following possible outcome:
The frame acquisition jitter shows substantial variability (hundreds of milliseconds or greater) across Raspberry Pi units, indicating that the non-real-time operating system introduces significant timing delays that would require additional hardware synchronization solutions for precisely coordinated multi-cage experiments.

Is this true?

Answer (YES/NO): NO